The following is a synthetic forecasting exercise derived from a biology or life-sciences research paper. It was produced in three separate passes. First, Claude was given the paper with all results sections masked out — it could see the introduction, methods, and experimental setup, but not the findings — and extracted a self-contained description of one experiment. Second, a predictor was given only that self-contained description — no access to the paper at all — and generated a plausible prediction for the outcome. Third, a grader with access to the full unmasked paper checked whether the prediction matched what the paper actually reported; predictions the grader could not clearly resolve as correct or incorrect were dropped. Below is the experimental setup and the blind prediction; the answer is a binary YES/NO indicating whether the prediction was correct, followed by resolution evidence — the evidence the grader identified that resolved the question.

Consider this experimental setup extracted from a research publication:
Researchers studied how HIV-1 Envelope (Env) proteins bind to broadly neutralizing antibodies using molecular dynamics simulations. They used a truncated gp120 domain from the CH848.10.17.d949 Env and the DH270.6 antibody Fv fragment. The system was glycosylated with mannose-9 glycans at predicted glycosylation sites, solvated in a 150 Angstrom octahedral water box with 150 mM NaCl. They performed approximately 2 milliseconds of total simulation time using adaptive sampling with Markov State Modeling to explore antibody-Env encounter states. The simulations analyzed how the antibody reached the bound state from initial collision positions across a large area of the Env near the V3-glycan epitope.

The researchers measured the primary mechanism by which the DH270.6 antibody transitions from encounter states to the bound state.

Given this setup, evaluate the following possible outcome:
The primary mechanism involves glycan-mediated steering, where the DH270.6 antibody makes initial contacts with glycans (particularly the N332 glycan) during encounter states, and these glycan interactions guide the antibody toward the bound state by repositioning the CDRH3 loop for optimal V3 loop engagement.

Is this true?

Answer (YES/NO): NO